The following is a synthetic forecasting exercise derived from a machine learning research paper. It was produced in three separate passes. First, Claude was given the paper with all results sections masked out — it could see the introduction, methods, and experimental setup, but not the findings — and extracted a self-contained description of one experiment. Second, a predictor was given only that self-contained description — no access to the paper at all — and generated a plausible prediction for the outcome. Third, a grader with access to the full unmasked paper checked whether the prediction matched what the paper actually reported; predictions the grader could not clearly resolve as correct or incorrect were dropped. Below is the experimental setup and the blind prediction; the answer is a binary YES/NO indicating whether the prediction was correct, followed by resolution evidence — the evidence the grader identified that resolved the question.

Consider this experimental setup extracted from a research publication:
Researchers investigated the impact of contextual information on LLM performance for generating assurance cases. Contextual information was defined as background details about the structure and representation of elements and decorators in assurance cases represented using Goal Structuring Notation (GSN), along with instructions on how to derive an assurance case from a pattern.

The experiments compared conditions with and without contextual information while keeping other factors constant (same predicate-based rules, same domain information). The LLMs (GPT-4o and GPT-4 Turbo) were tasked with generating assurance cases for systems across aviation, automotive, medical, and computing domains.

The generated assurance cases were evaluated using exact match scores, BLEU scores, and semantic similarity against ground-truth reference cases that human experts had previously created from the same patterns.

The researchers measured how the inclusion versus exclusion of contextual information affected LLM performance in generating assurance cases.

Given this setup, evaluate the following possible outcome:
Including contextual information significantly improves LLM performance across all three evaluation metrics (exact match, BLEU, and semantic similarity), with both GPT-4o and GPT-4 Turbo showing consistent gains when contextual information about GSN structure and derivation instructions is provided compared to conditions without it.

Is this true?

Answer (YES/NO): NO